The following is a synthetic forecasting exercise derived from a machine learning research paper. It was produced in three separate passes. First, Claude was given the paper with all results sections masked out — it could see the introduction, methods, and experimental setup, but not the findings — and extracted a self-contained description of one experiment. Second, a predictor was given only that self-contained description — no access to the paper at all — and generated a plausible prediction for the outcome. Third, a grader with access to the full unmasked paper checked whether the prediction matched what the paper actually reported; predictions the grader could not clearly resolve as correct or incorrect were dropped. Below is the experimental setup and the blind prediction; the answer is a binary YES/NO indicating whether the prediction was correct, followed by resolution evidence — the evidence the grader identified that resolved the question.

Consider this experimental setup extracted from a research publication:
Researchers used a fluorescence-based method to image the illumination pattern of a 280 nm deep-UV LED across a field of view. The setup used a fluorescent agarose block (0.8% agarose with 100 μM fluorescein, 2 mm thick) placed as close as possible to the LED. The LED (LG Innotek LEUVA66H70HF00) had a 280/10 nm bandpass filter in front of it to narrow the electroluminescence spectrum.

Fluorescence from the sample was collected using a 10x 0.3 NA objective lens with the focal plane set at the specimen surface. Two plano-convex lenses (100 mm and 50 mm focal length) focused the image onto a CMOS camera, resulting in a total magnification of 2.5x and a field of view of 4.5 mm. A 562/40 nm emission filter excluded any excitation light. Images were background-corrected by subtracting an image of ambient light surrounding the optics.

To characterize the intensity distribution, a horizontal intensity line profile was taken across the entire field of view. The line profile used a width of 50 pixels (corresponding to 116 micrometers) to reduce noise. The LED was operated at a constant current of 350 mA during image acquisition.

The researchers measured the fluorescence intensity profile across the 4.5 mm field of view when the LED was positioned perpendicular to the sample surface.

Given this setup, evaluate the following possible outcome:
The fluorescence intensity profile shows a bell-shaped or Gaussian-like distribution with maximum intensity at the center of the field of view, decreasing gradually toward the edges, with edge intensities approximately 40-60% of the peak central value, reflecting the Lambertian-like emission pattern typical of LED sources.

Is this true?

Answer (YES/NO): YES